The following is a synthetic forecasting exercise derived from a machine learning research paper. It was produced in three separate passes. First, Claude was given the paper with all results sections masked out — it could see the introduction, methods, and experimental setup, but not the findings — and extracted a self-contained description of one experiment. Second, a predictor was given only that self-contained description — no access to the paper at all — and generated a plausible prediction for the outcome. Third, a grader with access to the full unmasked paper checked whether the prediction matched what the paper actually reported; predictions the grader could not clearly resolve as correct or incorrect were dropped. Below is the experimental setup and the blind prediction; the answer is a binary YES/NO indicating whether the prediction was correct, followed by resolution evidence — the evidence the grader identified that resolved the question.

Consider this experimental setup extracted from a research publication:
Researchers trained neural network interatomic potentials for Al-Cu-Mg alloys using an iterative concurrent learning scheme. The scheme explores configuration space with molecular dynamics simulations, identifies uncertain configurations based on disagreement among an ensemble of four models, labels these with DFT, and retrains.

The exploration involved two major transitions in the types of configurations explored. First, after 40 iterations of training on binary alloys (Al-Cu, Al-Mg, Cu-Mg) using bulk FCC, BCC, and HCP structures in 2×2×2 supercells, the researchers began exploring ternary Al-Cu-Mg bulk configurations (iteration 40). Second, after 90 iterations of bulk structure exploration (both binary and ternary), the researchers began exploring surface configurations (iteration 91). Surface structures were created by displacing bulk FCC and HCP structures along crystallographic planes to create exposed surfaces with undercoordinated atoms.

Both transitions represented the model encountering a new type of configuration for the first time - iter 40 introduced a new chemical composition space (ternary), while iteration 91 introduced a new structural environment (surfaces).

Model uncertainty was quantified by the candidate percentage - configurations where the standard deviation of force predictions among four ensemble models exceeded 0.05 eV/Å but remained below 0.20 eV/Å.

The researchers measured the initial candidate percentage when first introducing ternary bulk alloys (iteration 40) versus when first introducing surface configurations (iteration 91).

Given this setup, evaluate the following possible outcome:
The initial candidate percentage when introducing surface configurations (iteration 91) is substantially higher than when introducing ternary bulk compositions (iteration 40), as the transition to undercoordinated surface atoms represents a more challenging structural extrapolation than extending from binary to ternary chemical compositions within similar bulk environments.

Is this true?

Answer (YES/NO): NO